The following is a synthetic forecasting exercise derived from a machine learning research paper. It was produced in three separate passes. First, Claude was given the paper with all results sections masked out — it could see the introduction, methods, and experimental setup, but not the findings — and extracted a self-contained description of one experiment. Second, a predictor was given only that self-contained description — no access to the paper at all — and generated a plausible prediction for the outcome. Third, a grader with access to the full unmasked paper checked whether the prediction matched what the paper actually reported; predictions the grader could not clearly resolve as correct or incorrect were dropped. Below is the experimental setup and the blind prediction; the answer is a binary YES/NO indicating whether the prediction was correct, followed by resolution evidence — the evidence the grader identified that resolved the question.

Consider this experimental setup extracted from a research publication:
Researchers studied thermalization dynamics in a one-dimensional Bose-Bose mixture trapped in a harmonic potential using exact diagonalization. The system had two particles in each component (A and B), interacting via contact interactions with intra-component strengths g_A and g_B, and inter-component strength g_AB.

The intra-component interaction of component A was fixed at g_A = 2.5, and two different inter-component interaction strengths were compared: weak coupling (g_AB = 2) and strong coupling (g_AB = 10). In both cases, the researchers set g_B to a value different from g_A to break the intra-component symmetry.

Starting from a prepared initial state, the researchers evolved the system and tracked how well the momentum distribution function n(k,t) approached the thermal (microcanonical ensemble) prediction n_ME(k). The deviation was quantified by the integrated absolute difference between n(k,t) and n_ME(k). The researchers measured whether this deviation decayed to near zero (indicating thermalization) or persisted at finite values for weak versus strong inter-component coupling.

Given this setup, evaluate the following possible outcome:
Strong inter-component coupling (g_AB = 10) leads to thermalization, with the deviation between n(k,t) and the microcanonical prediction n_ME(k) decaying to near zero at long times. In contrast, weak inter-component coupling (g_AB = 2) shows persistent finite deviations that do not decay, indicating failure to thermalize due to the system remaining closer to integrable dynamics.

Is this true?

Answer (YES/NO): YES